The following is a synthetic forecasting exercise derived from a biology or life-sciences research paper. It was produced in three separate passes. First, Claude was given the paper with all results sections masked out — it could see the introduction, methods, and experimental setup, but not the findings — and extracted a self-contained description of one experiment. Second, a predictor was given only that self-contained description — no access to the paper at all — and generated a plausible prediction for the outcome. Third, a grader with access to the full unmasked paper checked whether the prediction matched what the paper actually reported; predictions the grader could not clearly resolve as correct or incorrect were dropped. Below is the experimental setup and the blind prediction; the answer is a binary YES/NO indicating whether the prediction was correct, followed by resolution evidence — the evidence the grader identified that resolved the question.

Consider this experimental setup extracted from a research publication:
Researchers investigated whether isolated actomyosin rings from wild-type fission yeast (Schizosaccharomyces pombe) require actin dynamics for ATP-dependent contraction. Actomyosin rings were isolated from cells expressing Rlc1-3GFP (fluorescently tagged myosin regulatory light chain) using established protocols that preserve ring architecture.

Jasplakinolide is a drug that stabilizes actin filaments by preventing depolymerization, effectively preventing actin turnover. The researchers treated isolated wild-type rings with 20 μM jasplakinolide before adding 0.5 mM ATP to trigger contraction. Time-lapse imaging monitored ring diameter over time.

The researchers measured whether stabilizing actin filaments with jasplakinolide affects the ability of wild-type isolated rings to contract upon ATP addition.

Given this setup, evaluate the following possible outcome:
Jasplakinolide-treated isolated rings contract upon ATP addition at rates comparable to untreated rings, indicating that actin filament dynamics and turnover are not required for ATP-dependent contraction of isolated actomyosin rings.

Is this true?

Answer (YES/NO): YES